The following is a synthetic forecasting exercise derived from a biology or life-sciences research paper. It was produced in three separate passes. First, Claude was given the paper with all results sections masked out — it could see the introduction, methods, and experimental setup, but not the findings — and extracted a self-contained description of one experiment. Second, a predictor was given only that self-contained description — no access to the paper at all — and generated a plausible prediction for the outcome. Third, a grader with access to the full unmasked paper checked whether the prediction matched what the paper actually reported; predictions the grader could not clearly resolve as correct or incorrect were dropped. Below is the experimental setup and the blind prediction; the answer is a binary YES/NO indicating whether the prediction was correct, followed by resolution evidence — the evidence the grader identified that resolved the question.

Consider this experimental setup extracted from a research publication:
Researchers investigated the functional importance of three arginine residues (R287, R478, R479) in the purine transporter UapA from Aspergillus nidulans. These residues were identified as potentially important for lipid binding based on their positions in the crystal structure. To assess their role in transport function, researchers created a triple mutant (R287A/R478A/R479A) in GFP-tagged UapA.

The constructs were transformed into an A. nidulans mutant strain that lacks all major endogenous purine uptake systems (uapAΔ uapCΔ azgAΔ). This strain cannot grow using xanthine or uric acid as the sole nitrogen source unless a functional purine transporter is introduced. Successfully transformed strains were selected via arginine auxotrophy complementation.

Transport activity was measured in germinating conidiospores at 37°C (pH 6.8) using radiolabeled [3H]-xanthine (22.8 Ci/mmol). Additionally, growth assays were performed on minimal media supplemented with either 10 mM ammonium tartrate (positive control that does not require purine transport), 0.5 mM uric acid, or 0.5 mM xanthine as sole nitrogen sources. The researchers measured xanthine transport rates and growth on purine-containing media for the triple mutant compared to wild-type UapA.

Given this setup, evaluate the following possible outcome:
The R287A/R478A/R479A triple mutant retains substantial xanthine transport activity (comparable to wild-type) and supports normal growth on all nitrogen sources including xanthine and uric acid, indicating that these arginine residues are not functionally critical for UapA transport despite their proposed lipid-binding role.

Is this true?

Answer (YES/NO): NO